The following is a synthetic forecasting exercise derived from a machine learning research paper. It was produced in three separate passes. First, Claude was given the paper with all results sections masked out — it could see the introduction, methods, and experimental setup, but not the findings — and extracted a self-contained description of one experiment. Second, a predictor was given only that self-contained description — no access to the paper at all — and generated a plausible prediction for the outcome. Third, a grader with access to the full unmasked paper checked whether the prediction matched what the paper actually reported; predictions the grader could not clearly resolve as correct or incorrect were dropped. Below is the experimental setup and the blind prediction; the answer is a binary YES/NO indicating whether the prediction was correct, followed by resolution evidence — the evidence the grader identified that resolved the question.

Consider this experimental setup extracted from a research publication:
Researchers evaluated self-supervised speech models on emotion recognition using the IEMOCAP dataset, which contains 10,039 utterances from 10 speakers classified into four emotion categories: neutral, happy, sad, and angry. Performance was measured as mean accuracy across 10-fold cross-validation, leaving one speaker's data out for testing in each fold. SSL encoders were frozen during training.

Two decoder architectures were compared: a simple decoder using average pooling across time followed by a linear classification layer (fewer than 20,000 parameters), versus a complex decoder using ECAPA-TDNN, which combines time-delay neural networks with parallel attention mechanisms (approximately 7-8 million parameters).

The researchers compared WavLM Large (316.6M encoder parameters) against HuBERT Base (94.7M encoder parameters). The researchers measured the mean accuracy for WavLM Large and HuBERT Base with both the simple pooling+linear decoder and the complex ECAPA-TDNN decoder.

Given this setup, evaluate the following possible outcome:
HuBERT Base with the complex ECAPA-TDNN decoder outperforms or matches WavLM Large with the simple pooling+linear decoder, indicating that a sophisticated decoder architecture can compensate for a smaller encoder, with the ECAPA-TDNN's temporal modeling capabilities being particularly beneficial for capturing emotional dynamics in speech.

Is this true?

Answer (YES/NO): YES